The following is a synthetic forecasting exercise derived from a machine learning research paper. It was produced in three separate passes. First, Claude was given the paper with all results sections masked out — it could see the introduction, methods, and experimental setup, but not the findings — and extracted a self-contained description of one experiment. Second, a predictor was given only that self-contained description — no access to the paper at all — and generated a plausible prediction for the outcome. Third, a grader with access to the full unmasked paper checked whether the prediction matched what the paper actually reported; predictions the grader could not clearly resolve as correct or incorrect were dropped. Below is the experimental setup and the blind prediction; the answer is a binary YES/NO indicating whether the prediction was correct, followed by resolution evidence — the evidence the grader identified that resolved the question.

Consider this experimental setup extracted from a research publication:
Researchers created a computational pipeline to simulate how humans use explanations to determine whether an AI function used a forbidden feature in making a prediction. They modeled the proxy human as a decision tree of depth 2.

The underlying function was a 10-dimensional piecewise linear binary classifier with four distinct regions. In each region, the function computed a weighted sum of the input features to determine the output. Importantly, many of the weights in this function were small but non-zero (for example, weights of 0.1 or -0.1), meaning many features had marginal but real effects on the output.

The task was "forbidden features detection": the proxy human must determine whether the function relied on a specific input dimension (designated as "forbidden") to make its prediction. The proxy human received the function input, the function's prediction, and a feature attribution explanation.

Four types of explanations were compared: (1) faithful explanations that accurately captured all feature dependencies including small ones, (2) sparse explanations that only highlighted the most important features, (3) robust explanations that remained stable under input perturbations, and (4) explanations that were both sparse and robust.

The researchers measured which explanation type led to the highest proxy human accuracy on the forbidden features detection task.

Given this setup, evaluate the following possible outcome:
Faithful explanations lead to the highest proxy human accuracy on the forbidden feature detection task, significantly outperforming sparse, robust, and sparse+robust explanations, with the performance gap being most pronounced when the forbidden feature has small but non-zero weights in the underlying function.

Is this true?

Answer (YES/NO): NO